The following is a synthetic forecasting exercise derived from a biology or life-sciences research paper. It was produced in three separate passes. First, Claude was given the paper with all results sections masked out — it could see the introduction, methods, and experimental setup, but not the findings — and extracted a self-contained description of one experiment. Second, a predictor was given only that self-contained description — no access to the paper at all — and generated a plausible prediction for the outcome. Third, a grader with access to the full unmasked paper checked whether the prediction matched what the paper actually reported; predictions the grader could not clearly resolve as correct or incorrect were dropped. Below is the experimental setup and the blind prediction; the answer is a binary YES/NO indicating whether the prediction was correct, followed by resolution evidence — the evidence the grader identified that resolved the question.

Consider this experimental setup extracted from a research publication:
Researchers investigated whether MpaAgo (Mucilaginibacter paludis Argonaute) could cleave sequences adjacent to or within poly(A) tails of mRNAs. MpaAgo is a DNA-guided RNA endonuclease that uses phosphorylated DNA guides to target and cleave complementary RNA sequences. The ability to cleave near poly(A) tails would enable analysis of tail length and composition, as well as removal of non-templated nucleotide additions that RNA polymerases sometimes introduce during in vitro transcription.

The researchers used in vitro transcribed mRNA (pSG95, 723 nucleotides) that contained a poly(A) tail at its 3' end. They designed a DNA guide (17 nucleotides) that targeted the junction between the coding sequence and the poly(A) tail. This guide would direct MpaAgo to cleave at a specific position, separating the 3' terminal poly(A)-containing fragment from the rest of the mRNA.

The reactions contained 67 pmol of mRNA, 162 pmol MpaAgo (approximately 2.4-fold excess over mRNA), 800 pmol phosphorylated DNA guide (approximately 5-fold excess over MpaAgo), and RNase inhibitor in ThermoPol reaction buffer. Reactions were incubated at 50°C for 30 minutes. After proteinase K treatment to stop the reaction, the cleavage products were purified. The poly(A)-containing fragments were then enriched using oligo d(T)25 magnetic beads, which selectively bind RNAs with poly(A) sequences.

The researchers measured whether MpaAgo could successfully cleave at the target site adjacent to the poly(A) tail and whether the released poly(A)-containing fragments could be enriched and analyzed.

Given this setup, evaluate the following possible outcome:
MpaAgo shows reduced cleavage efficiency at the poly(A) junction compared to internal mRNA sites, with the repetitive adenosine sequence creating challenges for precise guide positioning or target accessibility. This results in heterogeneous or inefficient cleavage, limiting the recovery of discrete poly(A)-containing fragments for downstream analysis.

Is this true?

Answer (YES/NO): NO